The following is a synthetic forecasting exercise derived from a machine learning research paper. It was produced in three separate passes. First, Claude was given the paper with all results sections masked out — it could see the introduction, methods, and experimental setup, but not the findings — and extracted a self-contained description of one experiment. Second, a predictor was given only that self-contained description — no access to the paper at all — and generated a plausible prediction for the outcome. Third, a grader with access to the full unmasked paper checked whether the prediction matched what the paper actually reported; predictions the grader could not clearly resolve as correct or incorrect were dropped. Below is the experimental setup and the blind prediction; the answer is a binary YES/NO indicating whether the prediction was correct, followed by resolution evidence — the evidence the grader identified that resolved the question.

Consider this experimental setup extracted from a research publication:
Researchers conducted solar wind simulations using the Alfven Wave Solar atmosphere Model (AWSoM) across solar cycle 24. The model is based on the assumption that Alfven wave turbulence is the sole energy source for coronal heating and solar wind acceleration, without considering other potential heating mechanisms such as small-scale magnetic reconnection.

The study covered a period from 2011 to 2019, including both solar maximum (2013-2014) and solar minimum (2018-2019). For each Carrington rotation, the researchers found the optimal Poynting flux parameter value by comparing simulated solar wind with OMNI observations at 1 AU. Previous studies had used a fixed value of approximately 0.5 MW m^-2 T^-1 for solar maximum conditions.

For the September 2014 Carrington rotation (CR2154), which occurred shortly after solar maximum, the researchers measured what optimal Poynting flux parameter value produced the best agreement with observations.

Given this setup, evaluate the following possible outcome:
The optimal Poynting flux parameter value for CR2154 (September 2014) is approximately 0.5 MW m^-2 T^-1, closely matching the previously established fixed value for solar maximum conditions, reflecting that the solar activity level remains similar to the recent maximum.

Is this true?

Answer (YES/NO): NO